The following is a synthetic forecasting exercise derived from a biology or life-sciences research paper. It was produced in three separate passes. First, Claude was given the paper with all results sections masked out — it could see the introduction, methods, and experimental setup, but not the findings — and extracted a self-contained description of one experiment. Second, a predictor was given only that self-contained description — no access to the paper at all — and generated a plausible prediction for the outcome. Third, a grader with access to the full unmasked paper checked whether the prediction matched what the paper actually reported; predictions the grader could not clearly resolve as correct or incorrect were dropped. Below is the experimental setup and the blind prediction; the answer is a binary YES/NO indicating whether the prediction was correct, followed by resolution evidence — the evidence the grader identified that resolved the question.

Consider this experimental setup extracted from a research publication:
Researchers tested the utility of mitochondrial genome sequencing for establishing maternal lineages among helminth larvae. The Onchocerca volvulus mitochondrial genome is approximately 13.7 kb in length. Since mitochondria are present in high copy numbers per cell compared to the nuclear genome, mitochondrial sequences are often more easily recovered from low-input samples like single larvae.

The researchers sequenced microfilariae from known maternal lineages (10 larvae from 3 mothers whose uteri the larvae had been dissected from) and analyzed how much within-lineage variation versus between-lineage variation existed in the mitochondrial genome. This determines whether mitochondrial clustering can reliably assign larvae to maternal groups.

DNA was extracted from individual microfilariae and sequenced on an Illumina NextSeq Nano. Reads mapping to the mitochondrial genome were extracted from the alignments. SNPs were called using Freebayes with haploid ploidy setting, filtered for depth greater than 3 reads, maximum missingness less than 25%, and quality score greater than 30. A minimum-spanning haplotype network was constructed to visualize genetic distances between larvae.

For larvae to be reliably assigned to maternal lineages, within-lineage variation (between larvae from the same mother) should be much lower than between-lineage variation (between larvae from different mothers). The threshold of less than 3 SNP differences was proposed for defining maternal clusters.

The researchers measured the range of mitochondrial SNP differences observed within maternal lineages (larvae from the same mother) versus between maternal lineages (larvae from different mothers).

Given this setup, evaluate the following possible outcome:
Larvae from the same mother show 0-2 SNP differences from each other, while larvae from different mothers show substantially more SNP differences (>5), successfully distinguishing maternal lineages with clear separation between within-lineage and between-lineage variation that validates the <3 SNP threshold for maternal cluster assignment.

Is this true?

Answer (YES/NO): NO